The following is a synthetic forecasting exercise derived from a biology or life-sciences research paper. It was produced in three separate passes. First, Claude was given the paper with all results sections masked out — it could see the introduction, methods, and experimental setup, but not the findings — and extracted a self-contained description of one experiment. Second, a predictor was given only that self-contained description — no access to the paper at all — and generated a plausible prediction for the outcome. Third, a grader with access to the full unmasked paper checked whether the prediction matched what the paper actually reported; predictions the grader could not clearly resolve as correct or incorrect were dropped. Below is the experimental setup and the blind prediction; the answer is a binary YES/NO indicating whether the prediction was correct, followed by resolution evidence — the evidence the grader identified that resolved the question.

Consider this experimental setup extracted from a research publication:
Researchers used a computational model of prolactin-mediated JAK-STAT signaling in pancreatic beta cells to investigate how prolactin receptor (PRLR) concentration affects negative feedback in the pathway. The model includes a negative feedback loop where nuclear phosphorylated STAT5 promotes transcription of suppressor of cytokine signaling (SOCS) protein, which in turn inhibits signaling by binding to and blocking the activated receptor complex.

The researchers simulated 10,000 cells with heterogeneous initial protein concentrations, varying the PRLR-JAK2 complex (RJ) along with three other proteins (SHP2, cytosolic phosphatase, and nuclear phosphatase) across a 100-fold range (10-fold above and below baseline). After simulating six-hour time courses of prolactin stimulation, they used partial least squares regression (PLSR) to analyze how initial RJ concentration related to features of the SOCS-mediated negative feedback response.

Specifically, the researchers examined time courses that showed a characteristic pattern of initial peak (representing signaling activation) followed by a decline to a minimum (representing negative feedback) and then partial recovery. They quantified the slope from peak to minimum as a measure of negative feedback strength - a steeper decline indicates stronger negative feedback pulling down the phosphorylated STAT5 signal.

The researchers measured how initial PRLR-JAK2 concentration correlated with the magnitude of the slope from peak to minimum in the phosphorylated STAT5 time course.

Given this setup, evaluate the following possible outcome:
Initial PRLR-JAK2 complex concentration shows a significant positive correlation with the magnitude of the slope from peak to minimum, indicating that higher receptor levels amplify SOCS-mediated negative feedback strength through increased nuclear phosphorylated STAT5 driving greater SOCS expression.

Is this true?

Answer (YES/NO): YES